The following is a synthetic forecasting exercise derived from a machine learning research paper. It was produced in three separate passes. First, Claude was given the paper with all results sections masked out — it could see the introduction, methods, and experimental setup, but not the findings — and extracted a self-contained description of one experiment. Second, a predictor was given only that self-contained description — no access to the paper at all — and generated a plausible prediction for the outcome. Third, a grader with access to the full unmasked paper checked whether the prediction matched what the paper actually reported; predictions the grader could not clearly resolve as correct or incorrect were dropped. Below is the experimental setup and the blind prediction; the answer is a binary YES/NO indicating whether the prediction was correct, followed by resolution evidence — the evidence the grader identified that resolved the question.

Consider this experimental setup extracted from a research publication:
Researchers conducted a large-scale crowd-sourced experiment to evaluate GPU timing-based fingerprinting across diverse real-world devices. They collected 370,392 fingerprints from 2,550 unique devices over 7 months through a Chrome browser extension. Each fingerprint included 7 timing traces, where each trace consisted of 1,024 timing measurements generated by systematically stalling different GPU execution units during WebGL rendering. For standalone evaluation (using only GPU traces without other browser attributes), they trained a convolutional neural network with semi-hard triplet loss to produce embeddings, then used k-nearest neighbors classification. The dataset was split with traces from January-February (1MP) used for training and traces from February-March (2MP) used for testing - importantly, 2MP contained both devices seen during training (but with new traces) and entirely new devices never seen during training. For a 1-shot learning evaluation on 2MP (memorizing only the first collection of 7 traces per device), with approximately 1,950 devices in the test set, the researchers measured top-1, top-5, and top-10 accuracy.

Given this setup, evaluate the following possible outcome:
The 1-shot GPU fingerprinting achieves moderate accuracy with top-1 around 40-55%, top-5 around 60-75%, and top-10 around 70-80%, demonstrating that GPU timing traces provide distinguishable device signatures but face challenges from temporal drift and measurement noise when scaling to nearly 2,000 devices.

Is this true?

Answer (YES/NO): NO